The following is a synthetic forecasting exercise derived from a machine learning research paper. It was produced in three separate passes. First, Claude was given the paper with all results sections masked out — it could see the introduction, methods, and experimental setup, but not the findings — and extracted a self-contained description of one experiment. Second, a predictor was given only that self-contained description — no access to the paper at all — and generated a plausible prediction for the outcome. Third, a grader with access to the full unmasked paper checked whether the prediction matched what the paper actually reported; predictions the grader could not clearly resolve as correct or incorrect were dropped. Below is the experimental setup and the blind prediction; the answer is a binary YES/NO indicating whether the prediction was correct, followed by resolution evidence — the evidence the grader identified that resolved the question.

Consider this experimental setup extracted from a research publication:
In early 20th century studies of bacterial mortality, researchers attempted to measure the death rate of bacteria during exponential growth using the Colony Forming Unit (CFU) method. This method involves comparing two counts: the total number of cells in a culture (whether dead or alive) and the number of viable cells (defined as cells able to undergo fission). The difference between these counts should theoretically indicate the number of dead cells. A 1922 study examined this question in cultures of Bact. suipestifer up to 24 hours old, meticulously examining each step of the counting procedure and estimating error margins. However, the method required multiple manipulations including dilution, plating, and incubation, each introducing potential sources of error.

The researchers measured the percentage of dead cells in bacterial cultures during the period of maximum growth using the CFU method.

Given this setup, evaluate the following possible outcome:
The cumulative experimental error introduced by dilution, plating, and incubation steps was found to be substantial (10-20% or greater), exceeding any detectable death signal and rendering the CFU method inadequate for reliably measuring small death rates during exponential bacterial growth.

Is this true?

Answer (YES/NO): NO